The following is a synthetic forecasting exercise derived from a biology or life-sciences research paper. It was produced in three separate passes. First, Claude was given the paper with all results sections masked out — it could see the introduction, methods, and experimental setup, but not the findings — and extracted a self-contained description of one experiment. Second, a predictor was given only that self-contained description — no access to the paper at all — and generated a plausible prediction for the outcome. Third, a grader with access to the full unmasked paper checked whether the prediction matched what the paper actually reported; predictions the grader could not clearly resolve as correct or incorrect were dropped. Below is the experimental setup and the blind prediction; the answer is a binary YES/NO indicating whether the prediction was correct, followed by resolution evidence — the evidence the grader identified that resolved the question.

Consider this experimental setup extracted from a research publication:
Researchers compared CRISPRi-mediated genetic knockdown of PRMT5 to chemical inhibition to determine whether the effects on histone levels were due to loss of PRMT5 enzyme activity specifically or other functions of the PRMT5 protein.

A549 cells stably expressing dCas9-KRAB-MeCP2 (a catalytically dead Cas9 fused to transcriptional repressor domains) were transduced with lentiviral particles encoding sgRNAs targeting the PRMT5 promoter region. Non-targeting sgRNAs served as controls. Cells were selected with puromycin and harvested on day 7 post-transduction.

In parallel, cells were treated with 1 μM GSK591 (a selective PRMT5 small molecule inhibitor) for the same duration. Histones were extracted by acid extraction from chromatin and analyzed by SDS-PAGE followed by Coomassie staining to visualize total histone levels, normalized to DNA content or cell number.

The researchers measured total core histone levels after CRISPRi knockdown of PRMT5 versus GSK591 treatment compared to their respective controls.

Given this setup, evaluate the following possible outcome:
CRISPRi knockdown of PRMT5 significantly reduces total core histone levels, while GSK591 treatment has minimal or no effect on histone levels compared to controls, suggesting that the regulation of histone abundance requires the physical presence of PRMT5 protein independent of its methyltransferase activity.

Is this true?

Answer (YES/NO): NO